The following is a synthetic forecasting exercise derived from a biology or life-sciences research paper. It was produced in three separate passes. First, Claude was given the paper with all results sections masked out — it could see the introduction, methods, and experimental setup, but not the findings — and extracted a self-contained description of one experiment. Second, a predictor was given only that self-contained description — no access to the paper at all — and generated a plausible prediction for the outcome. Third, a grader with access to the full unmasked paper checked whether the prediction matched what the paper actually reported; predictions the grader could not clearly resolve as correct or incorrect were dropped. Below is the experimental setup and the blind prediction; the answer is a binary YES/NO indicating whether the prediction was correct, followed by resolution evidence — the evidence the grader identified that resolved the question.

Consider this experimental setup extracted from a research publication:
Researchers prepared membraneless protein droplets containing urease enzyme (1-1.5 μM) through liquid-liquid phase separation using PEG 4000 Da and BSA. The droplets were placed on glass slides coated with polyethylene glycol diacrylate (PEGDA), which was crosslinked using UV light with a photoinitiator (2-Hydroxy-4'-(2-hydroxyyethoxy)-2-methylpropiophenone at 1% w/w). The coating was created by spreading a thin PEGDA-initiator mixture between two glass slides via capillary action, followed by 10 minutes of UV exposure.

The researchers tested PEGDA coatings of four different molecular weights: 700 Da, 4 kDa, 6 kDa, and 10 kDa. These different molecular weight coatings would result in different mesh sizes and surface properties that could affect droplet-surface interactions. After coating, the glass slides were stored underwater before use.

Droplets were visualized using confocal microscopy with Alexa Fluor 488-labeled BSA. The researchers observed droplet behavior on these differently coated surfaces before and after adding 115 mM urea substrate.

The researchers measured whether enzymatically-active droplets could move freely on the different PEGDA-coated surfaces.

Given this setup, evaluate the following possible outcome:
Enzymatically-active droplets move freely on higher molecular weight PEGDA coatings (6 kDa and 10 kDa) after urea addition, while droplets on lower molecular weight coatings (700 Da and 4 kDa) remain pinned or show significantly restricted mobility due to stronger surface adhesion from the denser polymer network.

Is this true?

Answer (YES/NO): NO